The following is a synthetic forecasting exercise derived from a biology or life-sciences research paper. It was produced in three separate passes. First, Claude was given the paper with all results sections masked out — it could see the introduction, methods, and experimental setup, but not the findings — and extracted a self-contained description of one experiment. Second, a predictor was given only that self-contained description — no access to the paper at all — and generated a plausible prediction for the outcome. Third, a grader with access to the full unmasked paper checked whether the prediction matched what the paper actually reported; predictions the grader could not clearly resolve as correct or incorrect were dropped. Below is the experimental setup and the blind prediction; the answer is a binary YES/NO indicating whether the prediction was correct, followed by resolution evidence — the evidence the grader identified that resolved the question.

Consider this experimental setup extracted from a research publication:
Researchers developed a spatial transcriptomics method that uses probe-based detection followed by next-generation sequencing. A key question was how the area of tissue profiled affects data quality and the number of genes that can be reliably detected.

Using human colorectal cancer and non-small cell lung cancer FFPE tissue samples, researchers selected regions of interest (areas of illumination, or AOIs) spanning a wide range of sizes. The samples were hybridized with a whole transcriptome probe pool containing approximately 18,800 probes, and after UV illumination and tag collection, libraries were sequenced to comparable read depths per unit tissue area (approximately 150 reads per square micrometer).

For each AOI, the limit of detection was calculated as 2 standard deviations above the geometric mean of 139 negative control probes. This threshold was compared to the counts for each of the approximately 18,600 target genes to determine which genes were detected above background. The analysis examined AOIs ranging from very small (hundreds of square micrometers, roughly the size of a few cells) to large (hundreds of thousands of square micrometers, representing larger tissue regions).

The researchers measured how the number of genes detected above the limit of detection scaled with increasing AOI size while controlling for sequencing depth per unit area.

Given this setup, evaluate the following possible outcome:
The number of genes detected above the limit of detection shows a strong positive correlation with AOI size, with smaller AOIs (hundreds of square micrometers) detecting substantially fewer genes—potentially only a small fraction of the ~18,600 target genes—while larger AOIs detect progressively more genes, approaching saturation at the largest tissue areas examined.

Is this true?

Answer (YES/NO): NO